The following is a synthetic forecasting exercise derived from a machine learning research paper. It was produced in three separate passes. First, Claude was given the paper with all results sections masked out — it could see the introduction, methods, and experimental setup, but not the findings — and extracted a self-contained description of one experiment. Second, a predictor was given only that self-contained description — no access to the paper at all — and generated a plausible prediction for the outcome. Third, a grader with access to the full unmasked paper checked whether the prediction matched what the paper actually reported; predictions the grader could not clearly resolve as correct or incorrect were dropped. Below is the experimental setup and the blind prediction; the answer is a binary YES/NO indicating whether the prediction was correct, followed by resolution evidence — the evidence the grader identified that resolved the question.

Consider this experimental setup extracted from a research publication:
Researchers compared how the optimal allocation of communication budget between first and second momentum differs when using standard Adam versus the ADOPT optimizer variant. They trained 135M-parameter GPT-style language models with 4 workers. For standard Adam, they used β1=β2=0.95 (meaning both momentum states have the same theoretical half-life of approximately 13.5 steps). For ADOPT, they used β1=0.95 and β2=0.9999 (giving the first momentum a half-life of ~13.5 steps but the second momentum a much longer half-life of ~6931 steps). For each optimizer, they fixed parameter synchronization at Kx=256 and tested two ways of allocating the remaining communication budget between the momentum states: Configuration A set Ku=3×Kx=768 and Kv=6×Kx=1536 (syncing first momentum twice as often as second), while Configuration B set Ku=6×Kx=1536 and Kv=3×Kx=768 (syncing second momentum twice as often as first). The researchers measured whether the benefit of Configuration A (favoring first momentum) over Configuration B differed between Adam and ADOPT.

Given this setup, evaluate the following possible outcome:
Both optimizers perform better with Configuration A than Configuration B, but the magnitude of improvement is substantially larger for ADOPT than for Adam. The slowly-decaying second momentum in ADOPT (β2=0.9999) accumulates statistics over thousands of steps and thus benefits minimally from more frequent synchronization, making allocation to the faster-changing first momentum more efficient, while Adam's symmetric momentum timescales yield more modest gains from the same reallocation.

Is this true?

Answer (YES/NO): NO